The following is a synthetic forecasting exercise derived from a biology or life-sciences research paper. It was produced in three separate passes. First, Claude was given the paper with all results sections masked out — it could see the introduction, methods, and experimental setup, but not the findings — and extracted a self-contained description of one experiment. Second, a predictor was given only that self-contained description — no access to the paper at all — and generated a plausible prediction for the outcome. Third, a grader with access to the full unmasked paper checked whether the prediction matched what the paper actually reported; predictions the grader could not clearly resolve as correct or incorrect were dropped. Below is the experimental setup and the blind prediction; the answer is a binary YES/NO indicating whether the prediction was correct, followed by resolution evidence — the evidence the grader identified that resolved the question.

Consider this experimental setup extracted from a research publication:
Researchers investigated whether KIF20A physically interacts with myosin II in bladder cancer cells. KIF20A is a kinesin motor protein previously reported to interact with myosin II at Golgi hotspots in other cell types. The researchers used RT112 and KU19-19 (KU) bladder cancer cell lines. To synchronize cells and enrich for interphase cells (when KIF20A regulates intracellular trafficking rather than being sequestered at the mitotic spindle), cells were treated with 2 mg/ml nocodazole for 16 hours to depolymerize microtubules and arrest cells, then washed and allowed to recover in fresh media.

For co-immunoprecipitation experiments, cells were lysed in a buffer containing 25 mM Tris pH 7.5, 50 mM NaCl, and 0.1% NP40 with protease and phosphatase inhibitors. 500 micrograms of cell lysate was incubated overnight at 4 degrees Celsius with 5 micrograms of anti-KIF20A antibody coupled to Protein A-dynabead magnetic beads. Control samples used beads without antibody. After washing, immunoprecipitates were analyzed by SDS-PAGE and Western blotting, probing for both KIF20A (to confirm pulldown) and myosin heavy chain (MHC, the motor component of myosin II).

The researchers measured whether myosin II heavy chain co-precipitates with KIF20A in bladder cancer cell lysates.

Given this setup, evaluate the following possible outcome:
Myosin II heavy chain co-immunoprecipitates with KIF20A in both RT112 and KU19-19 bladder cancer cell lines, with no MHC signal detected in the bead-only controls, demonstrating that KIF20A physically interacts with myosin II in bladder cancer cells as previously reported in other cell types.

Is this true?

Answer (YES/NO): YES